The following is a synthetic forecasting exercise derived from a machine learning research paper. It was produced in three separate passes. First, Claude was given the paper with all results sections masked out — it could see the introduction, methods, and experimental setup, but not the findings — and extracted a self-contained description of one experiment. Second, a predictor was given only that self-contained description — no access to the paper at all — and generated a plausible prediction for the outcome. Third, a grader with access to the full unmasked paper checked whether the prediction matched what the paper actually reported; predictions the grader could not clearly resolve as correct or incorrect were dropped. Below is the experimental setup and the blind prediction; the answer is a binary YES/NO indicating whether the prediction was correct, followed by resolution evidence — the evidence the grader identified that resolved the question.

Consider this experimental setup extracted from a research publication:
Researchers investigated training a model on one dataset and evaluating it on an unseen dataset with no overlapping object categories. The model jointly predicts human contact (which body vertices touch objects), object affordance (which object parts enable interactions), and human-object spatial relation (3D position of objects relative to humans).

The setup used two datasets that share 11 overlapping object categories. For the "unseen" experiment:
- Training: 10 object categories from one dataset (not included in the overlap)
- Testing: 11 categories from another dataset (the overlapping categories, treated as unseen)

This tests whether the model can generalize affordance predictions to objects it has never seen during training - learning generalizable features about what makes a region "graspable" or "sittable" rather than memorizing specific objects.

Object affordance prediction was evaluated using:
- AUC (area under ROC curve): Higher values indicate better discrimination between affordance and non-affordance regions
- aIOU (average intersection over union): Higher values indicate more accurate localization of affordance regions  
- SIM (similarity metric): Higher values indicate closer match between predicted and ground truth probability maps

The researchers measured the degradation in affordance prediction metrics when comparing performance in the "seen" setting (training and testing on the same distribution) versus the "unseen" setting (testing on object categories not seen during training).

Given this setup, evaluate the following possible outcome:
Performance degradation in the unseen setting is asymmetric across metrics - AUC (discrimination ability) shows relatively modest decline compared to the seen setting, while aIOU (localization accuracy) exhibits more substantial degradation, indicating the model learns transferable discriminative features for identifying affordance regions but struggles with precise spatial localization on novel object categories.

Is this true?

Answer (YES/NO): YES